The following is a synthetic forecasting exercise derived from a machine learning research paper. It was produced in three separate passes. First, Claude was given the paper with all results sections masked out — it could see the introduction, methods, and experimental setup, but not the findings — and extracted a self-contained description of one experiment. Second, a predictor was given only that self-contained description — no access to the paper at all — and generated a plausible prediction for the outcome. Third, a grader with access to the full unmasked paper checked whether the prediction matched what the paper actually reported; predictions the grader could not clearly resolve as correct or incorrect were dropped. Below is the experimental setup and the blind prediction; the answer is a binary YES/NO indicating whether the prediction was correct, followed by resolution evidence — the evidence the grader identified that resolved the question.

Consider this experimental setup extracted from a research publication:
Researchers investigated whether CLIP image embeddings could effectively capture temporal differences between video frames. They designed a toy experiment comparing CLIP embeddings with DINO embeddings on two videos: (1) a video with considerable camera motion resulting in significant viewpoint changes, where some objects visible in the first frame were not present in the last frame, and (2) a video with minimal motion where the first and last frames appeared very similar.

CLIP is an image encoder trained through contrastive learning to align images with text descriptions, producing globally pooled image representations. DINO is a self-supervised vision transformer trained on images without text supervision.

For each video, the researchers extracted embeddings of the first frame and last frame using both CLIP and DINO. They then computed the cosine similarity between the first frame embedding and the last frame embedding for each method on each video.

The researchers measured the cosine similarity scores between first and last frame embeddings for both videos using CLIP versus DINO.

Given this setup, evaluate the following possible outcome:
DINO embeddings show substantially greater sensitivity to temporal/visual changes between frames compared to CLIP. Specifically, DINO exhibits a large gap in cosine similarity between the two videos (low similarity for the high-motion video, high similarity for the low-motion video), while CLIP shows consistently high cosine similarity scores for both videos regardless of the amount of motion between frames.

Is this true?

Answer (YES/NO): YES